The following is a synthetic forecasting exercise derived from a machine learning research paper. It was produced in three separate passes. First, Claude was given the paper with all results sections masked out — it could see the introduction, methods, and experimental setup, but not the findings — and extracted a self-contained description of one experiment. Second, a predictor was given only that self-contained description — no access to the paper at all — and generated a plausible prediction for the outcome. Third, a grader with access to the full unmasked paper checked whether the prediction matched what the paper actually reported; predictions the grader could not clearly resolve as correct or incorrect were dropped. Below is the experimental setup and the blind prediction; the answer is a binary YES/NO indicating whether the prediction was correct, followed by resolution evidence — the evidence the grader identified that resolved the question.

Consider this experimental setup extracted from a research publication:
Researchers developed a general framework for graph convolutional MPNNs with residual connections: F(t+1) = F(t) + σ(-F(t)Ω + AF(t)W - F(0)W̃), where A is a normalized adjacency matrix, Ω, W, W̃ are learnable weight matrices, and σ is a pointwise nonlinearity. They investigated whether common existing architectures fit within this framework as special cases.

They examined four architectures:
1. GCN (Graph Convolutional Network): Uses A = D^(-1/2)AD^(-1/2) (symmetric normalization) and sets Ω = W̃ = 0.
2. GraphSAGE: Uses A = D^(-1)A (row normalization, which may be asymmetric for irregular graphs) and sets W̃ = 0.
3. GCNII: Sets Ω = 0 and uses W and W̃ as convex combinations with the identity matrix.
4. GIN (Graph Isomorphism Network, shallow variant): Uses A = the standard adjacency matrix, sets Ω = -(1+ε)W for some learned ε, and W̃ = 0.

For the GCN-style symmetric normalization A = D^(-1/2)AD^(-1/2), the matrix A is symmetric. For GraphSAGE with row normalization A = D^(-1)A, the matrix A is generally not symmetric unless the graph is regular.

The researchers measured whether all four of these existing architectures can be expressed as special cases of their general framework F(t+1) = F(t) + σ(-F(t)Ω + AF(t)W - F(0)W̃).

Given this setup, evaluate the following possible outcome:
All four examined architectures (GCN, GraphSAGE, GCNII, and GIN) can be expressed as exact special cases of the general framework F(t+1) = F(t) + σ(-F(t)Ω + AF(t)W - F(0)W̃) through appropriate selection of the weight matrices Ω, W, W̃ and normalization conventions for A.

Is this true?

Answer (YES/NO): YES